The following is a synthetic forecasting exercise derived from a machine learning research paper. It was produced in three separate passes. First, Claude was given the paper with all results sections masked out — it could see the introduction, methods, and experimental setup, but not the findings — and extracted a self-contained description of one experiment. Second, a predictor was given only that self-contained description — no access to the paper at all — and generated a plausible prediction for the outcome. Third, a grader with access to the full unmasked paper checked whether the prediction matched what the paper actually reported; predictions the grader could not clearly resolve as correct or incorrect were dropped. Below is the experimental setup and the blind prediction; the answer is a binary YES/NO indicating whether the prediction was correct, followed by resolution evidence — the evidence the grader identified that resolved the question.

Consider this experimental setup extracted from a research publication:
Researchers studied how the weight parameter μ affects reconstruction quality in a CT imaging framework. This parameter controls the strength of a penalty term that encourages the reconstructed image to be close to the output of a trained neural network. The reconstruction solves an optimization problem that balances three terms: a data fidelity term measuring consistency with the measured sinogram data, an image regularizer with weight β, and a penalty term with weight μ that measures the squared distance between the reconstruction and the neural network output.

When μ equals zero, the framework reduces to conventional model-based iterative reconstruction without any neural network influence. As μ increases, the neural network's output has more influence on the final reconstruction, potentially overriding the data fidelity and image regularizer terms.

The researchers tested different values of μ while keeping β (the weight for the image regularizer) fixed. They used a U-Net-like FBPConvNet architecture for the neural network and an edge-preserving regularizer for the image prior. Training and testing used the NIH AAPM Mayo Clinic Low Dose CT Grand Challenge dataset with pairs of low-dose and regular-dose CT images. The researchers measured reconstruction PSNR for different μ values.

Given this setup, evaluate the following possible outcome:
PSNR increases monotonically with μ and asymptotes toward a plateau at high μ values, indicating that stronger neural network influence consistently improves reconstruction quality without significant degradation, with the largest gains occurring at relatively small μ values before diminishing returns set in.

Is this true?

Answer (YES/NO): NO